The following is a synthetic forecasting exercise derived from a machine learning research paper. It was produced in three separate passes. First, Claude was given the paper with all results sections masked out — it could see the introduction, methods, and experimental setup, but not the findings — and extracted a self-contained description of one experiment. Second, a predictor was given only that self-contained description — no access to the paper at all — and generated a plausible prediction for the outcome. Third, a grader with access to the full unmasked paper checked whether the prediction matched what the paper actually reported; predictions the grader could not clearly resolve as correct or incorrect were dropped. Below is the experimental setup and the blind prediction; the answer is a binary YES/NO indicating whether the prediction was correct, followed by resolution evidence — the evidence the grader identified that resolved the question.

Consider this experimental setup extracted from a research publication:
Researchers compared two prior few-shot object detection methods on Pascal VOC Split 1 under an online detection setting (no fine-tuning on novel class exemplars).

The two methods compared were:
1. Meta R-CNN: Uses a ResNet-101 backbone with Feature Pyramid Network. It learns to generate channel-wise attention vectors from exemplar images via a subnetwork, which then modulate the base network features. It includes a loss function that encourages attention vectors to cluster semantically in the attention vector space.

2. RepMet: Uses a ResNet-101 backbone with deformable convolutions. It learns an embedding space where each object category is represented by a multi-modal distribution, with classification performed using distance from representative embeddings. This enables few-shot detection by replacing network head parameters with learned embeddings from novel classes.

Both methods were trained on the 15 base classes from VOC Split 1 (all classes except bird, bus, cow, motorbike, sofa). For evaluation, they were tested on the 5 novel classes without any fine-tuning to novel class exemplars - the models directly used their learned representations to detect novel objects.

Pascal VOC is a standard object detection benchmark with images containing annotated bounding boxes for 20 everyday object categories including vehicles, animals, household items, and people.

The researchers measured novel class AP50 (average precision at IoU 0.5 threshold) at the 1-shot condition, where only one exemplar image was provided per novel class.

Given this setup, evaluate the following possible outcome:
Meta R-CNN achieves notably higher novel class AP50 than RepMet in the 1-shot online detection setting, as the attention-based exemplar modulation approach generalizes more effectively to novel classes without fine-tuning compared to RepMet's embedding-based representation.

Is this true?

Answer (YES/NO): NO